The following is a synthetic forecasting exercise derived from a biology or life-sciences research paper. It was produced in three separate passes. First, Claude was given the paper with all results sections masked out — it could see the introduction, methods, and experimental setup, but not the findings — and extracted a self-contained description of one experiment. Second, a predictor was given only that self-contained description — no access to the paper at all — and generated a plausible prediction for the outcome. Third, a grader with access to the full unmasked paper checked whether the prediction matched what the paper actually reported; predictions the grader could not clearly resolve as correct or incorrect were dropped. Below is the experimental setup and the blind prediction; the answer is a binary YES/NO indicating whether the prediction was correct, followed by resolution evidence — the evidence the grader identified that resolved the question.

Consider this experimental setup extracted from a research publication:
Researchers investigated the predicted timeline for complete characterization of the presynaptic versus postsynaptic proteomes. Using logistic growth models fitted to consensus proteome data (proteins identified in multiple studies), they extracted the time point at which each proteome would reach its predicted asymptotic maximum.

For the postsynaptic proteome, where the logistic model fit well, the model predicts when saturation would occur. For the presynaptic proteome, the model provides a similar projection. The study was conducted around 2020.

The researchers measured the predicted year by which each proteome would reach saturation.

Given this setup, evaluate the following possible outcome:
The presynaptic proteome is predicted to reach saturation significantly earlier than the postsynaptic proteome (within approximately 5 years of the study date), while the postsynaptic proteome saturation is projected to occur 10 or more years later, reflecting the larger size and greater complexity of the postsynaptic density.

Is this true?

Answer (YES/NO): NO